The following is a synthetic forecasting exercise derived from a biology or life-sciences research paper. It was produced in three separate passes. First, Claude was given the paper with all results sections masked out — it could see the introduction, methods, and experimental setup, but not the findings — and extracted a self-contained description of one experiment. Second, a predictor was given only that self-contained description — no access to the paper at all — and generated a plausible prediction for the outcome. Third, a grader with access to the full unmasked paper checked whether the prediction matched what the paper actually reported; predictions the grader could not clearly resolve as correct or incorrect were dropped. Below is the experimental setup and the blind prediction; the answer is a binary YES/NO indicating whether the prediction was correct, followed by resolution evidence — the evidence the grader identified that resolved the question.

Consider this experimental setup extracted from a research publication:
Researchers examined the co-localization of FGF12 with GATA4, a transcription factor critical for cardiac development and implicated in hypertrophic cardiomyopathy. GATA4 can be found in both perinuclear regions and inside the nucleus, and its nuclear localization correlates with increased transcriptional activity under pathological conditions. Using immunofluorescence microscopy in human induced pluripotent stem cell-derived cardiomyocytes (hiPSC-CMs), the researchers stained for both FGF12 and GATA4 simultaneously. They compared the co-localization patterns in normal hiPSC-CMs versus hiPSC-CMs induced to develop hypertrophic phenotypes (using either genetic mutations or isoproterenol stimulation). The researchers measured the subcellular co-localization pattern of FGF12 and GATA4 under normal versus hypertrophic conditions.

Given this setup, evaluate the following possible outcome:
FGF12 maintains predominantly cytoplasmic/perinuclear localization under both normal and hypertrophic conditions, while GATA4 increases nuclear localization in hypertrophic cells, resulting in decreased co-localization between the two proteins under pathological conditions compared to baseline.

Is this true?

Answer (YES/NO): NO